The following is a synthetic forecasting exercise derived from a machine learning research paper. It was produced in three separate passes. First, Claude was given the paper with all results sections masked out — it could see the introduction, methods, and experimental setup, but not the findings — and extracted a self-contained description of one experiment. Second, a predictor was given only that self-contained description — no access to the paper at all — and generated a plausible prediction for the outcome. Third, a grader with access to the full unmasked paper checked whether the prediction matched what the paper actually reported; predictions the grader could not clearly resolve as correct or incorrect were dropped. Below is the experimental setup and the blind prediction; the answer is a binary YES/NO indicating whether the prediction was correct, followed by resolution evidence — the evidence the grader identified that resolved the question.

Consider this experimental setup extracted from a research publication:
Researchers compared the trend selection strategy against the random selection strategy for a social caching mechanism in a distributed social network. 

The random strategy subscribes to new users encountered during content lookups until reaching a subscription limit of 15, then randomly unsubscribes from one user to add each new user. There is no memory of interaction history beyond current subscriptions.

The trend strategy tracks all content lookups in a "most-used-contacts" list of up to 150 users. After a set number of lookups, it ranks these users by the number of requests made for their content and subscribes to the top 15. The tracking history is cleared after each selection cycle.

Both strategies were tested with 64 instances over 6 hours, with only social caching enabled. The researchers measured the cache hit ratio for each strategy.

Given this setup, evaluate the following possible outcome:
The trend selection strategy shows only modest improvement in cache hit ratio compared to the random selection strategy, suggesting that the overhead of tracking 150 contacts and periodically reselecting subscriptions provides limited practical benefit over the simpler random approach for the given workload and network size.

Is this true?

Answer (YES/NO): NO